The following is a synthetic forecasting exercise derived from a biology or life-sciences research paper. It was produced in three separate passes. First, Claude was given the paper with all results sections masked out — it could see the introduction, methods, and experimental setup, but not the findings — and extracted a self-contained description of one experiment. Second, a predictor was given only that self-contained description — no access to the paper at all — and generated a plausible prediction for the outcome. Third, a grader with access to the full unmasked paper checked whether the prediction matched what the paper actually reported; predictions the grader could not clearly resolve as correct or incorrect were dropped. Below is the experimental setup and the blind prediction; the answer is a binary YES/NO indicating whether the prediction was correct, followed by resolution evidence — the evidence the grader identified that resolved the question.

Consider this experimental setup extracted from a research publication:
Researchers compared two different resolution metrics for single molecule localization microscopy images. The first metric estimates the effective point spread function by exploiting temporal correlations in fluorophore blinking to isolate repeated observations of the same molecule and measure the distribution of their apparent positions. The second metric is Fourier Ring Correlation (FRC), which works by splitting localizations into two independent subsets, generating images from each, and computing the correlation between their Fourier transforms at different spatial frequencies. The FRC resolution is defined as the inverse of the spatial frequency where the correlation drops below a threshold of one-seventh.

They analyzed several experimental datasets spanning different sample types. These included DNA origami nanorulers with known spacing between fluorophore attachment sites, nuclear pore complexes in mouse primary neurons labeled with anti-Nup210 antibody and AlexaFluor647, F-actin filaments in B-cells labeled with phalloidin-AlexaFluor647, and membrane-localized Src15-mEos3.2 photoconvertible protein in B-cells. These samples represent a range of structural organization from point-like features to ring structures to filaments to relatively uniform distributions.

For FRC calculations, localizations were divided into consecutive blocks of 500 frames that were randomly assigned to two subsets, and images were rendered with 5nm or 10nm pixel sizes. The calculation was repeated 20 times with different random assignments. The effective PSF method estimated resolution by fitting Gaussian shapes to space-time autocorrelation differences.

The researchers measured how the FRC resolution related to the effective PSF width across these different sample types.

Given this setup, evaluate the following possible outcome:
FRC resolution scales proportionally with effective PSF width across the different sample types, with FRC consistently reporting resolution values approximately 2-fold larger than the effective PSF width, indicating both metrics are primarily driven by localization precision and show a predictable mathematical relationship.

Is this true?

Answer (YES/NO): NO